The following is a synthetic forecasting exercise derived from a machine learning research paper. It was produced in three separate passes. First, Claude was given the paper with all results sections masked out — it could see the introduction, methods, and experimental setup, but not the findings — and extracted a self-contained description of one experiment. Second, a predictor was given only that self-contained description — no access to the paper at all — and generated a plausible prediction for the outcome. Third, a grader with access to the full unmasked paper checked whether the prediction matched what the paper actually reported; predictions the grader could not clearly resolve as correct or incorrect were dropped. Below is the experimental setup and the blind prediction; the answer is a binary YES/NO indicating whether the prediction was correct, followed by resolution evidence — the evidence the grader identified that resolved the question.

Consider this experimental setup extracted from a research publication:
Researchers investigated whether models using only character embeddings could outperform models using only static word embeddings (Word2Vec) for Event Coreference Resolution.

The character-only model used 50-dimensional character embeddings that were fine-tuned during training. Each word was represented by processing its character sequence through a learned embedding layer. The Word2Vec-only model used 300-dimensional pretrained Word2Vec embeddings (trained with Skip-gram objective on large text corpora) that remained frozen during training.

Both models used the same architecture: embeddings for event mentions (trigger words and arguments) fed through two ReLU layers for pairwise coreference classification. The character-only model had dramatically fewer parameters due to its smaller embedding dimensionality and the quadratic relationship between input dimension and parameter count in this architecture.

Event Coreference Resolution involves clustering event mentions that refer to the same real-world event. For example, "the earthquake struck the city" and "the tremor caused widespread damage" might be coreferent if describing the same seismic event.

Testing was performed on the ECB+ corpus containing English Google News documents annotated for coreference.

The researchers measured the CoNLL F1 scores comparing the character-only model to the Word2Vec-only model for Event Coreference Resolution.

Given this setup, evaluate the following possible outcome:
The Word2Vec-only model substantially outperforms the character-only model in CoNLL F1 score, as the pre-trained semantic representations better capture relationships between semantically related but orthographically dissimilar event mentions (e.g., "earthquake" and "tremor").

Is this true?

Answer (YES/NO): NO